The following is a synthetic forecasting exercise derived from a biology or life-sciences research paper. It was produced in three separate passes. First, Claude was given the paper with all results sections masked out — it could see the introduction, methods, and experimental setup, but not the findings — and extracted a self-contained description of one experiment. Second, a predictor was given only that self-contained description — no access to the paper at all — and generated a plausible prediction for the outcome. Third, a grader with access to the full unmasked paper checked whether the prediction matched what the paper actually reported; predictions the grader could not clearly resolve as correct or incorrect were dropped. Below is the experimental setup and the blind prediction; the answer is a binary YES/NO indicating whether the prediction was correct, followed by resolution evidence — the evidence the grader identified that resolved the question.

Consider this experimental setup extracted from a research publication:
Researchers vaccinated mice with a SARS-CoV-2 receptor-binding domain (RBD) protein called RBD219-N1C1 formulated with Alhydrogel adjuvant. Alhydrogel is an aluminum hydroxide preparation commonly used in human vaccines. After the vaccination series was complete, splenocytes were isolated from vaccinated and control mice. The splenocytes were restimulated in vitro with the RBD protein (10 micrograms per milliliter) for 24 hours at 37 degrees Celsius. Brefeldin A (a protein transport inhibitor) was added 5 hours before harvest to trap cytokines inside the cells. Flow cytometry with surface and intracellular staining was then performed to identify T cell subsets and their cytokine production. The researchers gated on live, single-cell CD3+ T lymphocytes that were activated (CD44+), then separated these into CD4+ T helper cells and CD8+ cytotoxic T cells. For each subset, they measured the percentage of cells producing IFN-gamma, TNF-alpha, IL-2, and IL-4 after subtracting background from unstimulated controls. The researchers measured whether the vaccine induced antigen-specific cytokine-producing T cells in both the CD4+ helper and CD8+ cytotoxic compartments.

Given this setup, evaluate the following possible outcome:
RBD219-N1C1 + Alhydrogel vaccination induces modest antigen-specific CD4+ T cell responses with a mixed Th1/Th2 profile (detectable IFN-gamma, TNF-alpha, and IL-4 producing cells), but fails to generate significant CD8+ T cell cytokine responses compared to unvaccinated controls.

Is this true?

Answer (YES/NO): NO